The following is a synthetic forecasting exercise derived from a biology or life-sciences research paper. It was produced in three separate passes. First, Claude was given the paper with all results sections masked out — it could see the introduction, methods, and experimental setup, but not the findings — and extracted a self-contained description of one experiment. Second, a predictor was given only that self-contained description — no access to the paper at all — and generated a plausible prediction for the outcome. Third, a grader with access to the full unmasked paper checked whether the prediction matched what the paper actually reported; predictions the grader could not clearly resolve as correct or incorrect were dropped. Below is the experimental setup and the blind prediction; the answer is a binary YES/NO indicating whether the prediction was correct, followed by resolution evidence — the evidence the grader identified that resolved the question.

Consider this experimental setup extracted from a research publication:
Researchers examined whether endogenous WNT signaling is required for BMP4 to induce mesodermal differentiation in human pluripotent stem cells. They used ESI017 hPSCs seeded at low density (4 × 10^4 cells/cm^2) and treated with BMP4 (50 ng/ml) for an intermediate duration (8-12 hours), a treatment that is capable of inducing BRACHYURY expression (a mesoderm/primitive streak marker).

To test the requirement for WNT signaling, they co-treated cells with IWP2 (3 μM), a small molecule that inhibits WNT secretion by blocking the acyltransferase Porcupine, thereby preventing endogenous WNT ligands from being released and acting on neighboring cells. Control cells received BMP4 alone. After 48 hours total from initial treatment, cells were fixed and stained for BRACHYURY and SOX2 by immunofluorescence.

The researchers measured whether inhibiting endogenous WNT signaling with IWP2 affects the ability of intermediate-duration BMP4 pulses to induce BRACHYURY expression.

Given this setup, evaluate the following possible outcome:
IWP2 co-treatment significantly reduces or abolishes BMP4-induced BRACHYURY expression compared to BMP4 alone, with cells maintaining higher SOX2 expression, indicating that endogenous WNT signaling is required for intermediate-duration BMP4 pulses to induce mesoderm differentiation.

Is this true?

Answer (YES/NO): YES